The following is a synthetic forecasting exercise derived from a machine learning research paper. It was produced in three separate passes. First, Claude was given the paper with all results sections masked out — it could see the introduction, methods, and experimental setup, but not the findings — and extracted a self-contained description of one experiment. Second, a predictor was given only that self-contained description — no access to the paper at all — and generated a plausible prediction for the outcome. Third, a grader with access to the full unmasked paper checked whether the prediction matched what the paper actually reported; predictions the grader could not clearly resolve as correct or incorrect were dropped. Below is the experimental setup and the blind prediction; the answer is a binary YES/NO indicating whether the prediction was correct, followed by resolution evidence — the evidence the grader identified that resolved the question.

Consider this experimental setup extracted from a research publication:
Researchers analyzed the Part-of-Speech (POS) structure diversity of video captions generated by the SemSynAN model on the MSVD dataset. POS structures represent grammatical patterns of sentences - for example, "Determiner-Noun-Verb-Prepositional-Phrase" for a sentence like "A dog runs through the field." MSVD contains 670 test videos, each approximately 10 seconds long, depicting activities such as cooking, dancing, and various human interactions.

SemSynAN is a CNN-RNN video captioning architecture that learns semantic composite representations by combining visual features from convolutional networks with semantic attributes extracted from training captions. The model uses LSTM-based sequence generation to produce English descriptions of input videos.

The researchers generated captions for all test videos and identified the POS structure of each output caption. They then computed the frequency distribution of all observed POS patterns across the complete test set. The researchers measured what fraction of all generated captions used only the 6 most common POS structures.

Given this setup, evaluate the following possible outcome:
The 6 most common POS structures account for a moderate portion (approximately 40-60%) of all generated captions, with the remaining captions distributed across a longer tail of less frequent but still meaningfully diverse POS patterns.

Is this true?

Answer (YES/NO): NO